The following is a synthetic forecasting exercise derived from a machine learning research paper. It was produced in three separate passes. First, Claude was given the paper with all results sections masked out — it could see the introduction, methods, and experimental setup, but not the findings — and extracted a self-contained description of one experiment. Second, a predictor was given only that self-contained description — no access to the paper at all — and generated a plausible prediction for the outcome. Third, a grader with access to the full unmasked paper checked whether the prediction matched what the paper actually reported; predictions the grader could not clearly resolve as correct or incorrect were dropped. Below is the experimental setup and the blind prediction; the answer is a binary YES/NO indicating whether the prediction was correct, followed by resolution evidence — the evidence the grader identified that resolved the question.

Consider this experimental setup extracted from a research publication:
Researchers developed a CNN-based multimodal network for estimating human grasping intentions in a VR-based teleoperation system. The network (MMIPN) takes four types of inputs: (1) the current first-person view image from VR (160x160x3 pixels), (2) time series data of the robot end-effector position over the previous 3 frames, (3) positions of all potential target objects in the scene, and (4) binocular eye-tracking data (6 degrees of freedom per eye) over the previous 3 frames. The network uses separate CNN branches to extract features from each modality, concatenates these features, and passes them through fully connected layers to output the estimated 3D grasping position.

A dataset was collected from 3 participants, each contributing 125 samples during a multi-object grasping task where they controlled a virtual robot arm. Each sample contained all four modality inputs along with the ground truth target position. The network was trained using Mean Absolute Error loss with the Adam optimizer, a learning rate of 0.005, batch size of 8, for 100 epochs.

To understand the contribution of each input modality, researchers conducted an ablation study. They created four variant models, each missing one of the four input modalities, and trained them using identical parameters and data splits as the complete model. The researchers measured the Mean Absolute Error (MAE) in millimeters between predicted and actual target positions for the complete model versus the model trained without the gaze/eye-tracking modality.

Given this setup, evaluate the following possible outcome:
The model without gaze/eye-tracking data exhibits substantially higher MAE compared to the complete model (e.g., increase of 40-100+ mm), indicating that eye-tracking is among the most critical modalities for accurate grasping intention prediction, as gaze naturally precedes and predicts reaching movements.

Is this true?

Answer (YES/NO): YES